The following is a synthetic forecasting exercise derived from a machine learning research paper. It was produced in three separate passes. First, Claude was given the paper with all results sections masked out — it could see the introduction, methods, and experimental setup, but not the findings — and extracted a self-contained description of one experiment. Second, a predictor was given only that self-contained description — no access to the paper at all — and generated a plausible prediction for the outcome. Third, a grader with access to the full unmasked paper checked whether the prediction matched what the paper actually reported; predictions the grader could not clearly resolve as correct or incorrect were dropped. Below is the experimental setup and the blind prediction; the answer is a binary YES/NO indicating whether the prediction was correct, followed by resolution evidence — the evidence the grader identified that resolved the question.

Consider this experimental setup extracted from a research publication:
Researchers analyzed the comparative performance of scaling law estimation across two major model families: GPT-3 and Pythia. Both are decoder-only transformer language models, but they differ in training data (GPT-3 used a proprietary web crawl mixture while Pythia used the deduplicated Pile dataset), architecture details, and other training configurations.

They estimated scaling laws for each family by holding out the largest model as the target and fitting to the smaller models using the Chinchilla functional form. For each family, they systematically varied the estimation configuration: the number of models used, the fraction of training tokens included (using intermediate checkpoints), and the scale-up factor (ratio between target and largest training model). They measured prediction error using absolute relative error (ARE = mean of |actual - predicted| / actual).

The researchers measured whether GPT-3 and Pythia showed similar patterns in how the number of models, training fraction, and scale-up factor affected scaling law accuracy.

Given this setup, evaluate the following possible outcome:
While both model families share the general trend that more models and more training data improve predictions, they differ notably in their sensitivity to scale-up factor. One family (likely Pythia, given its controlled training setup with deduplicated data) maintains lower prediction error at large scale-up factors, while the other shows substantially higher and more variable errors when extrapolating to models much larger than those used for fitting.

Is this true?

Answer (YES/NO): NO